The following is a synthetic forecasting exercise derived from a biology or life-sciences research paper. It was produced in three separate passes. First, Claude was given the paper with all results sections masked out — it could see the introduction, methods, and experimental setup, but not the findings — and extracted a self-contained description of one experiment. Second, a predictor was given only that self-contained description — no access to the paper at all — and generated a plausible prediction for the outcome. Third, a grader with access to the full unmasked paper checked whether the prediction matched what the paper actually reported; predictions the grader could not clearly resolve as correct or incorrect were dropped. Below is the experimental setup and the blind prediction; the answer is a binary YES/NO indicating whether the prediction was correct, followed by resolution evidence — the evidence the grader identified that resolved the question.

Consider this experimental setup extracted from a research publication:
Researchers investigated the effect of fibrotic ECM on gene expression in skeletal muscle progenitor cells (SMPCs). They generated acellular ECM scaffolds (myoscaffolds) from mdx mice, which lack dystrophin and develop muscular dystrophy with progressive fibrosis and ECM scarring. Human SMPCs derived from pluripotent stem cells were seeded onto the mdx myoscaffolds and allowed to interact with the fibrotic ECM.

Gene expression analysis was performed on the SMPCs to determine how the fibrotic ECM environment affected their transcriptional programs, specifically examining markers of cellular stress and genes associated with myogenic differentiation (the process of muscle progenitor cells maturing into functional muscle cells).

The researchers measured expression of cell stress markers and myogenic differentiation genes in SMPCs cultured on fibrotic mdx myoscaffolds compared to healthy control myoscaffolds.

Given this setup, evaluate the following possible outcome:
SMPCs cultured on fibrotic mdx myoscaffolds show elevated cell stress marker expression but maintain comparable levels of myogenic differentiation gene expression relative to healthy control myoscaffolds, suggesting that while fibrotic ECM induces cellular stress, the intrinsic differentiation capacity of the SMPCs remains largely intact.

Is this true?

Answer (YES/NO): NO